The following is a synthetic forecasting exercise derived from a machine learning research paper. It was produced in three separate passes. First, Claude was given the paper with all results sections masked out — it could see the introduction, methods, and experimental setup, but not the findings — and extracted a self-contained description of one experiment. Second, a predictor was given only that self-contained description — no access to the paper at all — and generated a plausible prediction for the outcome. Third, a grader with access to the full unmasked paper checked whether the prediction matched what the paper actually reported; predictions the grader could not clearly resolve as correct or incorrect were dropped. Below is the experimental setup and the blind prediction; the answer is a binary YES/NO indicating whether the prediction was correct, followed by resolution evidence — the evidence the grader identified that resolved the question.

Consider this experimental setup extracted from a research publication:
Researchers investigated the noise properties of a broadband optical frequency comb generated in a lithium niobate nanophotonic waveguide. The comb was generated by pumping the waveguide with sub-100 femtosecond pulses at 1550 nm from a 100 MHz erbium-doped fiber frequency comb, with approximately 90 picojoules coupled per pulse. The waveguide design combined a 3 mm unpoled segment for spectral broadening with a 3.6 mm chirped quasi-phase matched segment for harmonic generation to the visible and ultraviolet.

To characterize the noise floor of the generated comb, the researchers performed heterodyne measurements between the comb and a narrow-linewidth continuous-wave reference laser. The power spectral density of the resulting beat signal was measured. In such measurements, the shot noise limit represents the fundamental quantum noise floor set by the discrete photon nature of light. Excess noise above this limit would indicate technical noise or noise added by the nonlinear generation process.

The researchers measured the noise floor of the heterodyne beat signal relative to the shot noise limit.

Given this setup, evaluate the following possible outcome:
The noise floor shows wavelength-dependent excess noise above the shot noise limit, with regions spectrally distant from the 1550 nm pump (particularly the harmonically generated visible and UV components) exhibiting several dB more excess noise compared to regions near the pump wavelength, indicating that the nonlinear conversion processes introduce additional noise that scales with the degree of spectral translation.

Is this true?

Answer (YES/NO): NO